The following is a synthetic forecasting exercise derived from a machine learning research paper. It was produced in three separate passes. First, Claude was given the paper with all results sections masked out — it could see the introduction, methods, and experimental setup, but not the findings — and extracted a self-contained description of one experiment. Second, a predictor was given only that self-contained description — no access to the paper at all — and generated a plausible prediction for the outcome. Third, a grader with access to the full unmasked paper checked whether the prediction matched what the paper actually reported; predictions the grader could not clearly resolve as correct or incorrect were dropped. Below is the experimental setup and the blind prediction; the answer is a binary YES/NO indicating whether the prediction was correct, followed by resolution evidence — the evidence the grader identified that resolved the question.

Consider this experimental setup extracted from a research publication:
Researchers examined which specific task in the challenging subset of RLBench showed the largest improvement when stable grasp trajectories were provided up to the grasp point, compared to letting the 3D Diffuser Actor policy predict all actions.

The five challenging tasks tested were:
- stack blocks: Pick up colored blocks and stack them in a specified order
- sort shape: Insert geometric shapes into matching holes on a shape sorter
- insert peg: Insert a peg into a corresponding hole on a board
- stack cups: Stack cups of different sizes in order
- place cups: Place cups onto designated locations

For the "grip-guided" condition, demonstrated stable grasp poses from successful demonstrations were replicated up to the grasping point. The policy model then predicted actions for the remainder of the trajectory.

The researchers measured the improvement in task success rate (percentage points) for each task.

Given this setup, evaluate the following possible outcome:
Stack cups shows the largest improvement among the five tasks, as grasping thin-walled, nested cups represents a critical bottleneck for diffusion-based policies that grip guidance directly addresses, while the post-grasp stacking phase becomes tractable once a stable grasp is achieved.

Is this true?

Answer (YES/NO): NO